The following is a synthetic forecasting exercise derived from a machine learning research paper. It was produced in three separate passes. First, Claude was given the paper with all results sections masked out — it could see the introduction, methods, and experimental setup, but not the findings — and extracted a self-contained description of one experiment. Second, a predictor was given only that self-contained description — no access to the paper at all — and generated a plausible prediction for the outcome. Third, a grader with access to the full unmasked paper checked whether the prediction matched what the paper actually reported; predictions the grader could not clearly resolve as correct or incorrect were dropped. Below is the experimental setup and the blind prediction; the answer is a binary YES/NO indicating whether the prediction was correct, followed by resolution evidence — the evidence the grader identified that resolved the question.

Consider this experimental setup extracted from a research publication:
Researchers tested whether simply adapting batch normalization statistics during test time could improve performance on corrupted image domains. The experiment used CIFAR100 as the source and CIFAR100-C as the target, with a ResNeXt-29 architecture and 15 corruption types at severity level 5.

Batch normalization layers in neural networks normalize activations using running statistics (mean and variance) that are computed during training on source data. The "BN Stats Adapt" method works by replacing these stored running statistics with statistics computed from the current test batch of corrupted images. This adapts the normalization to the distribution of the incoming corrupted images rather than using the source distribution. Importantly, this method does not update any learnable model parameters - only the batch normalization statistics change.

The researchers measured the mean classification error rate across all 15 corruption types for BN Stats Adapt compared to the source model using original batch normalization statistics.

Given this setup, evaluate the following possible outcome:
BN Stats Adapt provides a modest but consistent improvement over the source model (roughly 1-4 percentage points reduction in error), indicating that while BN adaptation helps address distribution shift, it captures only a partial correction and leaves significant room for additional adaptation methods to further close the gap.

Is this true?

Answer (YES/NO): NO